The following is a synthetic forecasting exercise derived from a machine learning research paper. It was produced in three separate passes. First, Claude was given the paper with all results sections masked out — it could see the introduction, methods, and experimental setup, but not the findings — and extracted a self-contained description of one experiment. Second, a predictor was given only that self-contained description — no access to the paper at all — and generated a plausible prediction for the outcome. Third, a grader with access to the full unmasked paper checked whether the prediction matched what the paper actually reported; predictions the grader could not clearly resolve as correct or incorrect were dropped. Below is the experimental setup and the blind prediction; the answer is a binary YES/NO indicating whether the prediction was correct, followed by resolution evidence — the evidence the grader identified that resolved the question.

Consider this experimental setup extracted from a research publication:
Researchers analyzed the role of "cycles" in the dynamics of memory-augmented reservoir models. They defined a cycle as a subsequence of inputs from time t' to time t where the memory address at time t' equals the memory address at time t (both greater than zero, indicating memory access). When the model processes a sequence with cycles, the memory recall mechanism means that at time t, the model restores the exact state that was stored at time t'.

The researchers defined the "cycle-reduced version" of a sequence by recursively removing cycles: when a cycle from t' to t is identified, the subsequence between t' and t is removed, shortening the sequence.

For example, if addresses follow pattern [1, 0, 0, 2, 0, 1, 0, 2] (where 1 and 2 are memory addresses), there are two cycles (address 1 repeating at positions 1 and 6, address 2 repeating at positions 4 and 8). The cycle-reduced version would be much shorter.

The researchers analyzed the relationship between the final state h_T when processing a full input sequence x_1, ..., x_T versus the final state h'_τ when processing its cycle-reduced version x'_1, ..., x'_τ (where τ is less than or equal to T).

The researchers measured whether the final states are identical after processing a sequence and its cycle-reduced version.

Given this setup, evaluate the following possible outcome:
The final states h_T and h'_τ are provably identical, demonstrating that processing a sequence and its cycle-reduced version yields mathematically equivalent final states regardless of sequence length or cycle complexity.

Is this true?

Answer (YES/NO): YES